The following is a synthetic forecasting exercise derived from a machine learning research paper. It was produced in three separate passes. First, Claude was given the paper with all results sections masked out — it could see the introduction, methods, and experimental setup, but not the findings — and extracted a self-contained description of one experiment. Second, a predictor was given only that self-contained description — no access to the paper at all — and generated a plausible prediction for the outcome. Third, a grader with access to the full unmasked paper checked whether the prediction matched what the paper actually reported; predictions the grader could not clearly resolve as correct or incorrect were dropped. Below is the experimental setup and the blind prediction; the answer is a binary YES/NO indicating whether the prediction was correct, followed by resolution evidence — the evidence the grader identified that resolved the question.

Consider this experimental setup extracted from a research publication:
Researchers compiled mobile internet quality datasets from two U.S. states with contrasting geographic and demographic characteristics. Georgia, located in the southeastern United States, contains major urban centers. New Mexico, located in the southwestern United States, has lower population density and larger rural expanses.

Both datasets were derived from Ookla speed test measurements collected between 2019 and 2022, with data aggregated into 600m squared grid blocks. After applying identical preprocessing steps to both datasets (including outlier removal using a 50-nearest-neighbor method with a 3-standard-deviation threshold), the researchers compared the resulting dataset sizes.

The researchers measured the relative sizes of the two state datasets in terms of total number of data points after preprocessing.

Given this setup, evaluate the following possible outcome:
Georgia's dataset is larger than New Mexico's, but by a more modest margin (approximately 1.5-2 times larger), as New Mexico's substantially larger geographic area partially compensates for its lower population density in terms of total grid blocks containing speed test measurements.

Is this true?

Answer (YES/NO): NO